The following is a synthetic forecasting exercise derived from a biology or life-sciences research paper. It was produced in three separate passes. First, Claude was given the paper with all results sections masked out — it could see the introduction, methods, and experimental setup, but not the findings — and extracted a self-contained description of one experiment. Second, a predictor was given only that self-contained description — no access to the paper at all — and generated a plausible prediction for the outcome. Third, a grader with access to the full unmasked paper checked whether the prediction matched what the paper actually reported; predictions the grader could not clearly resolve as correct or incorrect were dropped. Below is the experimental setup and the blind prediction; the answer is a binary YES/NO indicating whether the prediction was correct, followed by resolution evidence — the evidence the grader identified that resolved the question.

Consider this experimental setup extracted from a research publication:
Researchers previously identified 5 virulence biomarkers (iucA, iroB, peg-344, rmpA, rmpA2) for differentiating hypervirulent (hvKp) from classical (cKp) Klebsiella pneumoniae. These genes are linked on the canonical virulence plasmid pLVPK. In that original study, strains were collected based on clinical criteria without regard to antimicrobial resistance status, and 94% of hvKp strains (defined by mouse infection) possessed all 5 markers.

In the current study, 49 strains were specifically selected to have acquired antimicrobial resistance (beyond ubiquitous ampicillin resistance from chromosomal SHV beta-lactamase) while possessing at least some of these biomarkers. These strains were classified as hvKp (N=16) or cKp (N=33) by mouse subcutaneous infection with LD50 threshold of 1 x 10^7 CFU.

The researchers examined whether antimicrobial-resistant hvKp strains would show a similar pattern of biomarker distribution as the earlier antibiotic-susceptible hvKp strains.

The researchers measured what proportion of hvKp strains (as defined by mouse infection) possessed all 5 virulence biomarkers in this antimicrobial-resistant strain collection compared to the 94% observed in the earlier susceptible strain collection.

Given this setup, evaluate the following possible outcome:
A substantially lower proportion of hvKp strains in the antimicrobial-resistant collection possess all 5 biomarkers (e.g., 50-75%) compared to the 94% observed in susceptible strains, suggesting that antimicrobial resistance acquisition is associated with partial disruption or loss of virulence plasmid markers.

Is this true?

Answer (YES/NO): NO